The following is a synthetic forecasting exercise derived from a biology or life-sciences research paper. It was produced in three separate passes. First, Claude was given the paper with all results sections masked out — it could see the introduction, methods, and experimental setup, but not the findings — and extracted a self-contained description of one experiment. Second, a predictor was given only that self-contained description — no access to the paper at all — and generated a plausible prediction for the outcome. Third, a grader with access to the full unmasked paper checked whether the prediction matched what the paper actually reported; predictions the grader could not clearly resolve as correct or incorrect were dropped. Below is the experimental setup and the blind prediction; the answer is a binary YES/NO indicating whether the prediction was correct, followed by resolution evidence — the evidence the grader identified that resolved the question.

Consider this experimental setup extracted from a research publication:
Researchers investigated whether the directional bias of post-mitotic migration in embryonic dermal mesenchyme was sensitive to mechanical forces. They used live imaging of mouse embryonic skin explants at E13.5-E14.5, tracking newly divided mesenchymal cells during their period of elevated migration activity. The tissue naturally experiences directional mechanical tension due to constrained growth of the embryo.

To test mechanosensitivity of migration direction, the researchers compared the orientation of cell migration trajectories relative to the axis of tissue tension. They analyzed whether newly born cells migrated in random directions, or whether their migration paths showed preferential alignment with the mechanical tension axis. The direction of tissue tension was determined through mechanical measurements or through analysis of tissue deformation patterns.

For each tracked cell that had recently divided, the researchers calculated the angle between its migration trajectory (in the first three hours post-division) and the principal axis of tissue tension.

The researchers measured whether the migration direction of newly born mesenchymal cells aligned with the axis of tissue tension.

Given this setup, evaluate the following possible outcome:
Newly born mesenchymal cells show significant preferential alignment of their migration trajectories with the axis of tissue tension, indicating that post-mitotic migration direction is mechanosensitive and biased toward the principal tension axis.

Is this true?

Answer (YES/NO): YES